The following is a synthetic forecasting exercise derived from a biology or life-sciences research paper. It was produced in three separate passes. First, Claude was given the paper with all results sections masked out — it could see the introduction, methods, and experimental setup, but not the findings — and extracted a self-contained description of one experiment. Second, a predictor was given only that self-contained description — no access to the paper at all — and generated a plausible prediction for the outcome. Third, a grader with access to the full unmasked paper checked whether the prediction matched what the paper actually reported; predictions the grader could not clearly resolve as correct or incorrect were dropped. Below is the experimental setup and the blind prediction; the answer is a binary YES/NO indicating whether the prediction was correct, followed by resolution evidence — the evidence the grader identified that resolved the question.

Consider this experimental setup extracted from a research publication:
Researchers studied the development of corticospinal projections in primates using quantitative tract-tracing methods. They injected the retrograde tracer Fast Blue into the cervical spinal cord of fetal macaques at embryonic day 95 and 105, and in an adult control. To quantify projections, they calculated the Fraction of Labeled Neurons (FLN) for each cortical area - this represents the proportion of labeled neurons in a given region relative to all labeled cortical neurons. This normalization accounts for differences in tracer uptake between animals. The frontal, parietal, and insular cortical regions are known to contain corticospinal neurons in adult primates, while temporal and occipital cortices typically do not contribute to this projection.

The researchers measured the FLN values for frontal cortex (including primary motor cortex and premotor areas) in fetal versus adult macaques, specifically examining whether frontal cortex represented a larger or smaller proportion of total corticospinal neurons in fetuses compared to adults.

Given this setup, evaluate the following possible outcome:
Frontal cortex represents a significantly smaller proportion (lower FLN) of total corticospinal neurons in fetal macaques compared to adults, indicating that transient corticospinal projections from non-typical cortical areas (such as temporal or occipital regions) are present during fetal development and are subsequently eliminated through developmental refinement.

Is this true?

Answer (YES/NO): NO